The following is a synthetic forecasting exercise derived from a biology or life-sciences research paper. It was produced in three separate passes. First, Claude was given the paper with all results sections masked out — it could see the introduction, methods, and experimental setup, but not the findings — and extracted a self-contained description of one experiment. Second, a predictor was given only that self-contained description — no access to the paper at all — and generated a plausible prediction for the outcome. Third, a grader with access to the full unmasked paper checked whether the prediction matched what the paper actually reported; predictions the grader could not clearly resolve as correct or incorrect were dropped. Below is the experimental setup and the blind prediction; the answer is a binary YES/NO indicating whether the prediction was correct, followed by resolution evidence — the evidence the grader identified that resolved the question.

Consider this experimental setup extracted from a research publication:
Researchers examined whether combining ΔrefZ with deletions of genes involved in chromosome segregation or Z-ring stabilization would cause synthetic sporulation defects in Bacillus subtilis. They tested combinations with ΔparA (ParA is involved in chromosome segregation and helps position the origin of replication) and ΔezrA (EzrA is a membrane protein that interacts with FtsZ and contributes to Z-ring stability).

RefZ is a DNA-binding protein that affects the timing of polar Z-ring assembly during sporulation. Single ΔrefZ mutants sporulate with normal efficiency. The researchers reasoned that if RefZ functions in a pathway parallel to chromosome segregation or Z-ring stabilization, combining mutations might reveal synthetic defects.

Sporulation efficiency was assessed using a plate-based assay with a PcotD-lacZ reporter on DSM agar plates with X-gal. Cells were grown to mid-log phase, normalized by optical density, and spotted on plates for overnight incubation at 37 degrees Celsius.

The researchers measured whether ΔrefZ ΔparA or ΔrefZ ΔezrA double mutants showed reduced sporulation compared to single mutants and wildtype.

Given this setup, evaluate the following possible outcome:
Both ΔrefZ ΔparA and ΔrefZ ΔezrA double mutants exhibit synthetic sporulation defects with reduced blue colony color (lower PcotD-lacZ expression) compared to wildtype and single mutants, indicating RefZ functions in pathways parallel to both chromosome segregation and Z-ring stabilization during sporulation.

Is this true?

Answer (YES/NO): NO